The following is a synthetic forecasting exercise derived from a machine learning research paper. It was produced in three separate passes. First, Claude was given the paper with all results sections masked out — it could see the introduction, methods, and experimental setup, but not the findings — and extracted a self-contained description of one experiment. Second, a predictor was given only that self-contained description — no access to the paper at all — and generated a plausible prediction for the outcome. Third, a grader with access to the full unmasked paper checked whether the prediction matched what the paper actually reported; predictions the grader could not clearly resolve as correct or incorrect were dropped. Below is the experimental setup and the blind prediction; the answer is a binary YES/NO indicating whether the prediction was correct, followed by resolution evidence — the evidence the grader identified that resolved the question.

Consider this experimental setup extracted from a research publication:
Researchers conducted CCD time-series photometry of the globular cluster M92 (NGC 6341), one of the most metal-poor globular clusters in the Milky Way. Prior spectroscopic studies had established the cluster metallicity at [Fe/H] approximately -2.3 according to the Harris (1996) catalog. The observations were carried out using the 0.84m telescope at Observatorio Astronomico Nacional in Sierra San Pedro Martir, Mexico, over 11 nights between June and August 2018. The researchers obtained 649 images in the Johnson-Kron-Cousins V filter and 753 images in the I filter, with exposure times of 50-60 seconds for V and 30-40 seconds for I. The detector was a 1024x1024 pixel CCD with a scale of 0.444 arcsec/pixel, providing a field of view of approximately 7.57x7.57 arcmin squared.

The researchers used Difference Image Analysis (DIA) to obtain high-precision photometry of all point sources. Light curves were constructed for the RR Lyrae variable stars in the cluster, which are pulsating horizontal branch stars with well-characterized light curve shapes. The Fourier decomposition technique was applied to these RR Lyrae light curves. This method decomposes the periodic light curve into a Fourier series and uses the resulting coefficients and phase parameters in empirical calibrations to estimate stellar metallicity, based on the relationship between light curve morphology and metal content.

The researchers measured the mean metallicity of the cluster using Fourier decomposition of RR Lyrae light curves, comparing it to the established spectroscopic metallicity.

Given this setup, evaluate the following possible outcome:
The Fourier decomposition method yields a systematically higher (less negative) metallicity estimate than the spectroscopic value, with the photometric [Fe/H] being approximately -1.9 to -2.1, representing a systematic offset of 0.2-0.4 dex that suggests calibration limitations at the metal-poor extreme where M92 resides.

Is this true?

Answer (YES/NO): NO